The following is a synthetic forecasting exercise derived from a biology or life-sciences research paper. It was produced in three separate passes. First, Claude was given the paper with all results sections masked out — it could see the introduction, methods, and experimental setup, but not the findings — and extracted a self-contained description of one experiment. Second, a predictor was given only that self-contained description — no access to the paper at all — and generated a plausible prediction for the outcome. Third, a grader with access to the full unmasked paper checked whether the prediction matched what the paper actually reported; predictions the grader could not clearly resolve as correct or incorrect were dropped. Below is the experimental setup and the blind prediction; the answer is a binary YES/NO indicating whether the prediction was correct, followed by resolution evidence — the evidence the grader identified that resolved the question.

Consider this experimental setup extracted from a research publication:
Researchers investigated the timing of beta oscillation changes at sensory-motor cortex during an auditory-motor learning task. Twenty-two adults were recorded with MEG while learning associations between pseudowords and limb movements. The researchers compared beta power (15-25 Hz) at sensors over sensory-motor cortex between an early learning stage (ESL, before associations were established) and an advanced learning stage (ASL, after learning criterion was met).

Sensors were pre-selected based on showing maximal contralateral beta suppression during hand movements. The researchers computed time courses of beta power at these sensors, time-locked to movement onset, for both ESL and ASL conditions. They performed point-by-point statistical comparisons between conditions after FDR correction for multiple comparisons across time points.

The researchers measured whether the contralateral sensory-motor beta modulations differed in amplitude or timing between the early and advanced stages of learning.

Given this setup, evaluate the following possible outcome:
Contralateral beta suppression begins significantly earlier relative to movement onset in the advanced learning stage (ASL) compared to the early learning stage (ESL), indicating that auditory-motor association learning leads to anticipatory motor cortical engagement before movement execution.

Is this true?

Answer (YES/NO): NO